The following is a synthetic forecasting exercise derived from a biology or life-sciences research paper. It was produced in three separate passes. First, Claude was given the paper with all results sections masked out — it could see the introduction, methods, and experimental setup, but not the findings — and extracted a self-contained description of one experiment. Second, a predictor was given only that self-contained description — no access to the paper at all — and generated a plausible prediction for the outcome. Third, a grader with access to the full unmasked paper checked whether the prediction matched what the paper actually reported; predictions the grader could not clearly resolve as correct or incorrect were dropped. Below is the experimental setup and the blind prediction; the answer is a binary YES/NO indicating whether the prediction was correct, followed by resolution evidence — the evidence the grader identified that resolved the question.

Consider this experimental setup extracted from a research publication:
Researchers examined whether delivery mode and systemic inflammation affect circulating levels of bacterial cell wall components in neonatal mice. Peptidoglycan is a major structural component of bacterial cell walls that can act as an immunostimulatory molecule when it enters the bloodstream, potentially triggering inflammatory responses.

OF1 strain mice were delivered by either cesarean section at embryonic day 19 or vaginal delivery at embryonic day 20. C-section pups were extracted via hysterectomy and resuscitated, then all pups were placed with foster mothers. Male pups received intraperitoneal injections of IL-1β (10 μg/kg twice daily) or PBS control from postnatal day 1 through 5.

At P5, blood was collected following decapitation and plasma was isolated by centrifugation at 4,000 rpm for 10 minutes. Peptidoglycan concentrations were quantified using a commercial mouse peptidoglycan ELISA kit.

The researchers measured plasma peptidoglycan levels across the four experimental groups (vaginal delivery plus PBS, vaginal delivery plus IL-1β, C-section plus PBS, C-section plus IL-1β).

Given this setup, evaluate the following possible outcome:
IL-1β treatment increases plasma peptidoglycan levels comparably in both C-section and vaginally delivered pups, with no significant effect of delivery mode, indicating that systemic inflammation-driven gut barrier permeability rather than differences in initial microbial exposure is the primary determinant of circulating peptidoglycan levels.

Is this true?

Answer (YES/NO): NO